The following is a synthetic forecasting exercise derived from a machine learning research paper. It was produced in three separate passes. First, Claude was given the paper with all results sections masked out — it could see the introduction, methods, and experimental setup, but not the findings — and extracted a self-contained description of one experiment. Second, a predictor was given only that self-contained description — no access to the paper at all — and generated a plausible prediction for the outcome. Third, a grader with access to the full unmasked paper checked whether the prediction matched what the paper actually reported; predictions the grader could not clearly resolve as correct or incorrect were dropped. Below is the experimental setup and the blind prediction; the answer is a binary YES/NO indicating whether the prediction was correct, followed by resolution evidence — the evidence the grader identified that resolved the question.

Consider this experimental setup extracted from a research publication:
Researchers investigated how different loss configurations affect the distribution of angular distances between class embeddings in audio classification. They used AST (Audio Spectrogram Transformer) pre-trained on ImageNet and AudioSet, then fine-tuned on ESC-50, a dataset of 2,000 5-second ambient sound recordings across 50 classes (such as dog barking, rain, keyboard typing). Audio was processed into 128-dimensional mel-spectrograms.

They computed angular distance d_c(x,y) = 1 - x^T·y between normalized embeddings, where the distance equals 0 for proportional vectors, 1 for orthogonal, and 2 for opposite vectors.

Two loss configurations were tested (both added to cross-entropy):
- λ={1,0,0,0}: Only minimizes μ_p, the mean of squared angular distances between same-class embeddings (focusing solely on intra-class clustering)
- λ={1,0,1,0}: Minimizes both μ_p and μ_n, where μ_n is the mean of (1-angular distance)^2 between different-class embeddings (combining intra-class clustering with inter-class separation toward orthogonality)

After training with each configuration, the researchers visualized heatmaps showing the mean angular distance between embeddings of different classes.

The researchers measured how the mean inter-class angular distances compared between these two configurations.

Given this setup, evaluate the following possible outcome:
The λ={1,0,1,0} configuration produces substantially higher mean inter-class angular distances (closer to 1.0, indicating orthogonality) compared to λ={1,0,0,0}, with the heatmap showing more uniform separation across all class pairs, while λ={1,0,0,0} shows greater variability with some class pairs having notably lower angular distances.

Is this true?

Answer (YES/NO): NO